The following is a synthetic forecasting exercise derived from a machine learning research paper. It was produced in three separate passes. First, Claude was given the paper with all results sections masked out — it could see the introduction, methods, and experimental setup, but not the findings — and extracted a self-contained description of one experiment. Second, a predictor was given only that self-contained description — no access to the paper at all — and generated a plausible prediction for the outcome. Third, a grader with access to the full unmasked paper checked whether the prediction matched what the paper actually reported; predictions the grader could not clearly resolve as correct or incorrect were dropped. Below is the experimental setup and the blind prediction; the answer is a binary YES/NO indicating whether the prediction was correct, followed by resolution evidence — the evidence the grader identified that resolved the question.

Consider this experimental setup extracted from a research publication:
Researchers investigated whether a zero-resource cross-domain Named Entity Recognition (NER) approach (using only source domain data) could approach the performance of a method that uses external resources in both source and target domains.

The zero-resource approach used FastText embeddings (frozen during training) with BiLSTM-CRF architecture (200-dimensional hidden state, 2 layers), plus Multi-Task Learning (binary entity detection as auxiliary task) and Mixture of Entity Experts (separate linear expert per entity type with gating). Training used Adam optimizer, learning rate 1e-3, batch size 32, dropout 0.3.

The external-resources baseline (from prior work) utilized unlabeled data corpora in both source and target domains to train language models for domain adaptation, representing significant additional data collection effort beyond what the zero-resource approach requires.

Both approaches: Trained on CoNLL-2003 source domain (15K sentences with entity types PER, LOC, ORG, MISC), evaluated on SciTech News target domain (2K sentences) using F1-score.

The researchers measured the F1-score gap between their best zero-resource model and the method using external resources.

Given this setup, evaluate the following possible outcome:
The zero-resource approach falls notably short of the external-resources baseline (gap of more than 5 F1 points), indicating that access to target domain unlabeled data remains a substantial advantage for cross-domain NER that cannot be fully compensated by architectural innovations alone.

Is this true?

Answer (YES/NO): NO